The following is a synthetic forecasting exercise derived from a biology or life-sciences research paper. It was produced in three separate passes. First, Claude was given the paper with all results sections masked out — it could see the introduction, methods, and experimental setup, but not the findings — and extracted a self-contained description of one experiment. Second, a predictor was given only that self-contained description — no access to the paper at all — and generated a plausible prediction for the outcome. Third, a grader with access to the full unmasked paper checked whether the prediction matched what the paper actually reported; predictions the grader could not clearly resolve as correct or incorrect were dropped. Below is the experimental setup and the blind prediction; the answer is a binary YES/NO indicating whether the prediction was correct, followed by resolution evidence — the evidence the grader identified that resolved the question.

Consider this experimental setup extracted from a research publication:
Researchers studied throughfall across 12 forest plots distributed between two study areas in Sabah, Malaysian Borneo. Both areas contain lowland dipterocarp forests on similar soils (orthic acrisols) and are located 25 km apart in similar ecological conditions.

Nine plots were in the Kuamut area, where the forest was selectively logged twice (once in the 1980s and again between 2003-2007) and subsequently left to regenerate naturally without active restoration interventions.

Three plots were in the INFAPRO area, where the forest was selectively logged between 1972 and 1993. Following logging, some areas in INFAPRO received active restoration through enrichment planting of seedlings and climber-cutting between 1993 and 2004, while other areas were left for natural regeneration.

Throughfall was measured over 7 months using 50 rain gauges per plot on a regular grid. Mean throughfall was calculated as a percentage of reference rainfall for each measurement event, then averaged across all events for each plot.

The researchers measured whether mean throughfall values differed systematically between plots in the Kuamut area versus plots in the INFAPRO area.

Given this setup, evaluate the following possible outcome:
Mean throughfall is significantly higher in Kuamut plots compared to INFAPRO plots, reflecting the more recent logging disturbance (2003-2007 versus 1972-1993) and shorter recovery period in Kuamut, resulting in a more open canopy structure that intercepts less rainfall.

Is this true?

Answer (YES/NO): YES